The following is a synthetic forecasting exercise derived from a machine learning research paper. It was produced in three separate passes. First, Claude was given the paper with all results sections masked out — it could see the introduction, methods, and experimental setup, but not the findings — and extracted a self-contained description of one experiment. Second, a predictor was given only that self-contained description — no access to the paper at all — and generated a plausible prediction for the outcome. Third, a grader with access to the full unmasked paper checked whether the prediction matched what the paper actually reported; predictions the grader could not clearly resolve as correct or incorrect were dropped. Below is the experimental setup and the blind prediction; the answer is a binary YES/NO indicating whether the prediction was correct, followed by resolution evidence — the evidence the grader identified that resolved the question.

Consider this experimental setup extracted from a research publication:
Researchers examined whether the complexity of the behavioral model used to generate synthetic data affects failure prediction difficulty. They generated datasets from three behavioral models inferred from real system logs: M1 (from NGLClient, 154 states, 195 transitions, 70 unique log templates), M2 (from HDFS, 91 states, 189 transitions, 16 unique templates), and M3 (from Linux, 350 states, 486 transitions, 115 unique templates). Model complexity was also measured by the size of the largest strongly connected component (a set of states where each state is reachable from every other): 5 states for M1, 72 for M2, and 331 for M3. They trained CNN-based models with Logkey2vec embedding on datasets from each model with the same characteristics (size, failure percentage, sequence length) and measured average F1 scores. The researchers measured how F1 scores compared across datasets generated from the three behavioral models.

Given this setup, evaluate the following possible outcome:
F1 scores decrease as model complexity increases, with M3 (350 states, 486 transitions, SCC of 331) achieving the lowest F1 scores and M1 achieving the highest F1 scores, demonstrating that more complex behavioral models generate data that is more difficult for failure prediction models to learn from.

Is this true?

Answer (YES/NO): NO